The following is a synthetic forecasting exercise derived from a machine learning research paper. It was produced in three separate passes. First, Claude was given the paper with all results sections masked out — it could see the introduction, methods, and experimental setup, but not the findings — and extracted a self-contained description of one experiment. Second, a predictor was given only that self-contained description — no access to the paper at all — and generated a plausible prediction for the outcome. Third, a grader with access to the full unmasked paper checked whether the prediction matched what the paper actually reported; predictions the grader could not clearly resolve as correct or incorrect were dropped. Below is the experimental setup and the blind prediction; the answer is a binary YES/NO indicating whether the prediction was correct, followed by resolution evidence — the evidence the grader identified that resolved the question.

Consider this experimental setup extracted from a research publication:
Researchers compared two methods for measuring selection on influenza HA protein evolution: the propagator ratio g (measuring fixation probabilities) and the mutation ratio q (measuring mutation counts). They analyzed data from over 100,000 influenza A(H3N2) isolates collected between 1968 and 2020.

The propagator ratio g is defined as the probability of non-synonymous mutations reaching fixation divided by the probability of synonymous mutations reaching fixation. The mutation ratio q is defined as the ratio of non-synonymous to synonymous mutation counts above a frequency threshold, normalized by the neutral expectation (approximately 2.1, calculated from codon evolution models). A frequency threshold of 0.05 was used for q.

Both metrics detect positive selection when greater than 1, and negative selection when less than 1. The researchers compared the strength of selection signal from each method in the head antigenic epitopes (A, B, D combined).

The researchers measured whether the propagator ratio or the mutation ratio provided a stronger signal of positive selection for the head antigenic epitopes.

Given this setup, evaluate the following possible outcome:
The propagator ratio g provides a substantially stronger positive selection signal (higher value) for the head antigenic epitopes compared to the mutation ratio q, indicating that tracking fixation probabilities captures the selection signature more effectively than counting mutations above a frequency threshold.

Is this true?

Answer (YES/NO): YES